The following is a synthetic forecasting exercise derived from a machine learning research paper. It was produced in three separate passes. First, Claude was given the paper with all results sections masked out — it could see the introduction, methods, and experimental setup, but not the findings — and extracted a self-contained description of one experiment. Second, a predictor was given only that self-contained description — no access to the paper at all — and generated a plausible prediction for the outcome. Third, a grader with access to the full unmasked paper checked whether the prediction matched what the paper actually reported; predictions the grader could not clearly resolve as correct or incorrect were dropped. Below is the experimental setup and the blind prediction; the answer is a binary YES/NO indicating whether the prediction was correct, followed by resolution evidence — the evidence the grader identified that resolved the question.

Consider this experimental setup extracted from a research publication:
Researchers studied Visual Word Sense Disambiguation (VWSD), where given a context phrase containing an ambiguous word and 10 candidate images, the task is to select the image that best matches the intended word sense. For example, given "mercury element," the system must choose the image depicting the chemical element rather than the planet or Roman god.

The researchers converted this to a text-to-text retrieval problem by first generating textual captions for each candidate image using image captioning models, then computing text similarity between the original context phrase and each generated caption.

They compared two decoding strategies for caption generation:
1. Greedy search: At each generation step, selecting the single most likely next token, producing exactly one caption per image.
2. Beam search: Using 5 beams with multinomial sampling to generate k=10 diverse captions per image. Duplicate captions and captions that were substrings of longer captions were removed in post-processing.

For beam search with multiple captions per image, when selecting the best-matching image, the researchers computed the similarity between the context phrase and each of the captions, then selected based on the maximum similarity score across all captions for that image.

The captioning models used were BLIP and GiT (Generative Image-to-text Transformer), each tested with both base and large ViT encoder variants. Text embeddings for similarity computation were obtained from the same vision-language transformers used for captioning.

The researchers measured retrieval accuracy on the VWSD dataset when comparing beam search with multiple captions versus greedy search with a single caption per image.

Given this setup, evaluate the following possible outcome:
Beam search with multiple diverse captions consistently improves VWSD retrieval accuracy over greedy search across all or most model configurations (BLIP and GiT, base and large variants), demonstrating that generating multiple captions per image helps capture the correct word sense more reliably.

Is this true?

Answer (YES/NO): YES